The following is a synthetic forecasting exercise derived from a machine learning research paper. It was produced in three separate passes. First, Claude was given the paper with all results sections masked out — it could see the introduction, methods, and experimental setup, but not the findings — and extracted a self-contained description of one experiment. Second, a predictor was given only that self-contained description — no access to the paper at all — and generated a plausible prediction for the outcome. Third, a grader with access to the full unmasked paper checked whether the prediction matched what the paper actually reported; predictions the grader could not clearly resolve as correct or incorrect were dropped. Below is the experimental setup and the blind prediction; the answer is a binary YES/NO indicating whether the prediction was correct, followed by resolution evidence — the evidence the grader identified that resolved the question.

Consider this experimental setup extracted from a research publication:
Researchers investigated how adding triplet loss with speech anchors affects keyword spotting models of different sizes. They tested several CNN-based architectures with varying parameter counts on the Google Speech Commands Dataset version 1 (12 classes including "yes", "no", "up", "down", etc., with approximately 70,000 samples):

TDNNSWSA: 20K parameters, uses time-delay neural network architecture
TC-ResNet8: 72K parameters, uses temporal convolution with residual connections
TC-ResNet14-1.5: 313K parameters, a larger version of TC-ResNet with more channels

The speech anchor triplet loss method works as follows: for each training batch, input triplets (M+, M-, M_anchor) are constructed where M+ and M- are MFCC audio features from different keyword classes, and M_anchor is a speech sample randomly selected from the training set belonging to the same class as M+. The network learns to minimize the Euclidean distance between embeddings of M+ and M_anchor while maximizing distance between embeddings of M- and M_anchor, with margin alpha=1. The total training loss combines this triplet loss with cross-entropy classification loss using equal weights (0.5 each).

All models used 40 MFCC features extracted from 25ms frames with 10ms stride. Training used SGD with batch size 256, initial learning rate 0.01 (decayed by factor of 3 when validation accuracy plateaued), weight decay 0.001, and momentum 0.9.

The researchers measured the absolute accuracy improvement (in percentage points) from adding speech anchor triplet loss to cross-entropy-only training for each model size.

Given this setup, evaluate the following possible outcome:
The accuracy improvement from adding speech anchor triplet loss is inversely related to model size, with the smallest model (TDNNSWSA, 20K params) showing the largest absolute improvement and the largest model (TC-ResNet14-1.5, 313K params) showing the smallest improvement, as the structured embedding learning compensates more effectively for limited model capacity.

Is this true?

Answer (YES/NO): YES